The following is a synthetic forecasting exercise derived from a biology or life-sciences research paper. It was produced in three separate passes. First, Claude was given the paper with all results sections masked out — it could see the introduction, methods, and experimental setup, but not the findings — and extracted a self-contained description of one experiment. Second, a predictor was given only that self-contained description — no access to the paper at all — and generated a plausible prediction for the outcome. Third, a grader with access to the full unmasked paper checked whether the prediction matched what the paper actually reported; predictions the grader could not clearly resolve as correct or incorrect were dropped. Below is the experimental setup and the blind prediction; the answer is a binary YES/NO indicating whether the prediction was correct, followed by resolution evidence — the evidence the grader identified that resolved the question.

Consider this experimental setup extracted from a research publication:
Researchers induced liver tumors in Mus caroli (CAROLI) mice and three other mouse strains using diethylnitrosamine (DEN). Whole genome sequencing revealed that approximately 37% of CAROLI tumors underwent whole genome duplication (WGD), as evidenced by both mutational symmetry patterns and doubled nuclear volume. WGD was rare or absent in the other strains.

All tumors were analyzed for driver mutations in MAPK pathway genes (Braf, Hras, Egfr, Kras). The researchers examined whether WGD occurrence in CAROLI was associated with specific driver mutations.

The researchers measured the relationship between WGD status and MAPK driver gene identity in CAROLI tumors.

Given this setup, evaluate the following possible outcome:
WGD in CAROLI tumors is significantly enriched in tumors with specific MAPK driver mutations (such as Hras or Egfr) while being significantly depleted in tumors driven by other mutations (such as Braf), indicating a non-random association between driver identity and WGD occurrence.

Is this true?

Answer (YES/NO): NO